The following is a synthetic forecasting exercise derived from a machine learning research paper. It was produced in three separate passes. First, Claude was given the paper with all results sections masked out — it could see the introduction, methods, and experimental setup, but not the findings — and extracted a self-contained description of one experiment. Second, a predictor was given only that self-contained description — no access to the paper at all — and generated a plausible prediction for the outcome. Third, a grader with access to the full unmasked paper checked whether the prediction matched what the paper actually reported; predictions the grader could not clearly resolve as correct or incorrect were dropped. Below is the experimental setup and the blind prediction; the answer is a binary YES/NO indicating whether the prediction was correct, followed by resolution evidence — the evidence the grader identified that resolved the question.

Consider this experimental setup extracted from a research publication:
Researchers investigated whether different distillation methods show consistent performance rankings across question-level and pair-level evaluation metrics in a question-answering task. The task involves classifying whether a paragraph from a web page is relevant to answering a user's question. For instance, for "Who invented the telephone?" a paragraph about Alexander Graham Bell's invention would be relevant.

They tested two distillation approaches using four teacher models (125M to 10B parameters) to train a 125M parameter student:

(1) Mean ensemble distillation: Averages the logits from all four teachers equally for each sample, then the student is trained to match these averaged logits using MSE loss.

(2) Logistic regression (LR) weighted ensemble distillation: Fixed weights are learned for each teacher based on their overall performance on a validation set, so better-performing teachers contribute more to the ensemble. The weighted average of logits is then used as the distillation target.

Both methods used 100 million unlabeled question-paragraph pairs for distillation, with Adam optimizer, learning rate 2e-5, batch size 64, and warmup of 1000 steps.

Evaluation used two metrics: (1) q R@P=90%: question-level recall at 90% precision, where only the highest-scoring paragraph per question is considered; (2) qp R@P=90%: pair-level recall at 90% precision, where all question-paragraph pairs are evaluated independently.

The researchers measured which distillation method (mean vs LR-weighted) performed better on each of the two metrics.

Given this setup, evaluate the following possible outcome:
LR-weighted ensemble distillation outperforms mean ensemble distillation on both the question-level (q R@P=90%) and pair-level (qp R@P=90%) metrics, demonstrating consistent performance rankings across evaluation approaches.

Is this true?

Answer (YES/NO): NO